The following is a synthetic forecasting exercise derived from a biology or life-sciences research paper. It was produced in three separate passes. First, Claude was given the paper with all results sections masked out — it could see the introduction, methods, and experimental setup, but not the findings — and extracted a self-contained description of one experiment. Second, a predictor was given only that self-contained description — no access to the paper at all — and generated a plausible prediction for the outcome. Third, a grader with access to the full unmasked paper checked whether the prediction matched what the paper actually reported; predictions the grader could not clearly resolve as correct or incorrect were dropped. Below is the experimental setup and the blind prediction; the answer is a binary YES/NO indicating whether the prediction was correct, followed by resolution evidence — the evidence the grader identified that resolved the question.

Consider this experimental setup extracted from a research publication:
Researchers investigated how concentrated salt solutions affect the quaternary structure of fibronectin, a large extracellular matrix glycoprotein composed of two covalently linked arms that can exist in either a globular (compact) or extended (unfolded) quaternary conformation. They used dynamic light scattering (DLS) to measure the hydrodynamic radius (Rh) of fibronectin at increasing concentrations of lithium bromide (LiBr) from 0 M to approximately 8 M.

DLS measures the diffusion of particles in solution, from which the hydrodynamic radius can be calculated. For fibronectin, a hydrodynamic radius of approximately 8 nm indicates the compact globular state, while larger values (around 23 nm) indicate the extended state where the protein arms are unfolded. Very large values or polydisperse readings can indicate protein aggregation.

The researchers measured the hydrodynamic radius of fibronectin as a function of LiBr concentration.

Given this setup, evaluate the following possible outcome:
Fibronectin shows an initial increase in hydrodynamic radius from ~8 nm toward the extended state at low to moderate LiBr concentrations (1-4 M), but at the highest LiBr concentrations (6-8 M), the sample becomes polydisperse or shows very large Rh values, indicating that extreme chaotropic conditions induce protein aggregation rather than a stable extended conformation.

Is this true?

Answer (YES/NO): YES